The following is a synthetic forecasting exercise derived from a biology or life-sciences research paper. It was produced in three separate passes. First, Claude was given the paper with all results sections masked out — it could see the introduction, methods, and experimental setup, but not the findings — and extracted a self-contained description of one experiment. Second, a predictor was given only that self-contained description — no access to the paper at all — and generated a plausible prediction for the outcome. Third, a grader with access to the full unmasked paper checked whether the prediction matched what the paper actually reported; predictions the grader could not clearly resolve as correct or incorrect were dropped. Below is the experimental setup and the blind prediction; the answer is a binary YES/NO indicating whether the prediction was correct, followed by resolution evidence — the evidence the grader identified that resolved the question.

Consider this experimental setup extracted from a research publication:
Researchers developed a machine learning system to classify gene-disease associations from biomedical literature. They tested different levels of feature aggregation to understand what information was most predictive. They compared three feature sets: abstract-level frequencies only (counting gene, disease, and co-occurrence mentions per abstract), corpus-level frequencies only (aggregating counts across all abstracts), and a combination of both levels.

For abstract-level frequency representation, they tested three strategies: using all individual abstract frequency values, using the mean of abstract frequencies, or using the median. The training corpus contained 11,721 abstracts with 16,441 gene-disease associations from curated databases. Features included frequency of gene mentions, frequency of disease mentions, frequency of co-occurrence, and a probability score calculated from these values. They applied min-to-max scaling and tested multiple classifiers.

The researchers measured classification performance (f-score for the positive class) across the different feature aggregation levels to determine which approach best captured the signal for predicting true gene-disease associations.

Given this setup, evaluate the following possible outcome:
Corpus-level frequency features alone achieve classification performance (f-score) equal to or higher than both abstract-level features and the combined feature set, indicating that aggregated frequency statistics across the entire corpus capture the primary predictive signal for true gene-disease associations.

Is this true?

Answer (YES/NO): YES